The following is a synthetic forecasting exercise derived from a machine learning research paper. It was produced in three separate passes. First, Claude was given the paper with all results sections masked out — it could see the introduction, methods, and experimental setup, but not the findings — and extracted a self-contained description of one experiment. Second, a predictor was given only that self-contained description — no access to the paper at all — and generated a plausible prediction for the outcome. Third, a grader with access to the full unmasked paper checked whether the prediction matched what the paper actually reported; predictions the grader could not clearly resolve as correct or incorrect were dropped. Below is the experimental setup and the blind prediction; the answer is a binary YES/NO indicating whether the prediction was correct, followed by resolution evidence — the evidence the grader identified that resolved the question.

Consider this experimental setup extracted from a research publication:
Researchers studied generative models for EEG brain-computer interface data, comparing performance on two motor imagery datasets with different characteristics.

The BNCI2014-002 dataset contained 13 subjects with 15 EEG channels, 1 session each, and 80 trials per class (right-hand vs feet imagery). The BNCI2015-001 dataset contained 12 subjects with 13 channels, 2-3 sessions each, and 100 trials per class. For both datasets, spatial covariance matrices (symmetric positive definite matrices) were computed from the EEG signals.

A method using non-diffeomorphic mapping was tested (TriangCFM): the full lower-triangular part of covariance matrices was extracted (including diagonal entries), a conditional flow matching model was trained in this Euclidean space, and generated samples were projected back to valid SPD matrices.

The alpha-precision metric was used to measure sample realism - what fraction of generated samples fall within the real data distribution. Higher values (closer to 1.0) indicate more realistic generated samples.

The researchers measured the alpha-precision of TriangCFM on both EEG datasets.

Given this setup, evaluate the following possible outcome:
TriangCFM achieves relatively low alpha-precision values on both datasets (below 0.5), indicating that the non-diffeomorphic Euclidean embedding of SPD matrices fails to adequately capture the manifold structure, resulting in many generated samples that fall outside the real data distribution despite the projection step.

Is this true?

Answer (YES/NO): NO